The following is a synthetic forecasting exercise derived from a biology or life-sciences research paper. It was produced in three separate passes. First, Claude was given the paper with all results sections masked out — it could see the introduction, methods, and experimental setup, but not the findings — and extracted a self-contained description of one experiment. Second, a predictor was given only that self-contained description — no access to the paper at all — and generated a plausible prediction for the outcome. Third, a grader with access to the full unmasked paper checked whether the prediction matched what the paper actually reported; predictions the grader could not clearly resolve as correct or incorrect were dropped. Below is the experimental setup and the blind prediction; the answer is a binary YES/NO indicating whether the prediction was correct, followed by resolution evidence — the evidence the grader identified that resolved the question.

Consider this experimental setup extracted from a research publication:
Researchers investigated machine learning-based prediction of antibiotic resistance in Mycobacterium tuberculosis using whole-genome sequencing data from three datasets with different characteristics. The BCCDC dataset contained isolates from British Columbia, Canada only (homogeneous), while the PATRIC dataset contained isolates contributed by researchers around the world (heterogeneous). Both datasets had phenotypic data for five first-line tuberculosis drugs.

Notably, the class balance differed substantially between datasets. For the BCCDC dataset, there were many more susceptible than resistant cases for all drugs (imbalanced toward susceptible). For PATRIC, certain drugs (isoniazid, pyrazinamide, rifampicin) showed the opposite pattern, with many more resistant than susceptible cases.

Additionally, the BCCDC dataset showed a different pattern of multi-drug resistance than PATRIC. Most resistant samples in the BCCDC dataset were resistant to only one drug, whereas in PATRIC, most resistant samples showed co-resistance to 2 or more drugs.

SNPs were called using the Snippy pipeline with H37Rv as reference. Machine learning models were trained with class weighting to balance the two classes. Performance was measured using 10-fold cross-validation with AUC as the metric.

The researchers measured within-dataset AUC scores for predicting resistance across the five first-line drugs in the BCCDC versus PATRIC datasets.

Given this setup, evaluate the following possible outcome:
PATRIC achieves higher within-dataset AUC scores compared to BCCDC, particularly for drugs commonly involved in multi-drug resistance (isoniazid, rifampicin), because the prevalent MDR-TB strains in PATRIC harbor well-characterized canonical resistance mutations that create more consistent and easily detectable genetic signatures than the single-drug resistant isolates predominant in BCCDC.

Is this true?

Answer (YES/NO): NO